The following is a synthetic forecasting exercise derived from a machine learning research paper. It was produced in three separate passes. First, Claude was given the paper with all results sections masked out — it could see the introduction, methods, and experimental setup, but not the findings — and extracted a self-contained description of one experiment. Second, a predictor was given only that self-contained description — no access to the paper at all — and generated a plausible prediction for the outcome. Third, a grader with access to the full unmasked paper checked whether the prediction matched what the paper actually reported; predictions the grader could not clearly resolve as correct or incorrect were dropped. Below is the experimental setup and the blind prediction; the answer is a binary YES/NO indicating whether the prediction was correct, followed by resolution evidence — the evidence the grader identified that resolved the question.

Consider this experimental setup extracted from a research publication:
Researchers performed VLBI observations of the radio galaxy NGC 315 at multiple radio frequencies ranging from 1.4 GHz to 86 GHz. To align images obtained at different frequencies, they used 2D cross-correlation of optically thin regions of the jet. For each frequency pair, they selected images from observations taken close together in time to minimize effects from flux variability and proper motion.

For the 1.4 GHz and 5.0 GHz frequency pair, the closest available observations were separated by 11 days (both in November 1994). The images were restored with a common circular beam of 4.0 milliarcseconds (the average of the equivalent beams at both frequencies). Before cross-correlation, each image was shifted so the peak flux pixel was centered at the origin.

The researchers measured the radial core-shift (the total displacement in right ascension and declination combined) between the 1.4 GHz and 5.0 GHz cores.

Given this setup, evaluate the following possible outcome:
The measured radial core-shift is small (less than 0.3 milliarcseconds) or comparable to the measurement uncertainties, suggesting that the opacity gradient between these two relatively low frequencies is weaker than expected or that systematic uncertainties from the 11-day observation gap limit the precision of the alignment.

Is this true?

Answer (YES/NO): NO